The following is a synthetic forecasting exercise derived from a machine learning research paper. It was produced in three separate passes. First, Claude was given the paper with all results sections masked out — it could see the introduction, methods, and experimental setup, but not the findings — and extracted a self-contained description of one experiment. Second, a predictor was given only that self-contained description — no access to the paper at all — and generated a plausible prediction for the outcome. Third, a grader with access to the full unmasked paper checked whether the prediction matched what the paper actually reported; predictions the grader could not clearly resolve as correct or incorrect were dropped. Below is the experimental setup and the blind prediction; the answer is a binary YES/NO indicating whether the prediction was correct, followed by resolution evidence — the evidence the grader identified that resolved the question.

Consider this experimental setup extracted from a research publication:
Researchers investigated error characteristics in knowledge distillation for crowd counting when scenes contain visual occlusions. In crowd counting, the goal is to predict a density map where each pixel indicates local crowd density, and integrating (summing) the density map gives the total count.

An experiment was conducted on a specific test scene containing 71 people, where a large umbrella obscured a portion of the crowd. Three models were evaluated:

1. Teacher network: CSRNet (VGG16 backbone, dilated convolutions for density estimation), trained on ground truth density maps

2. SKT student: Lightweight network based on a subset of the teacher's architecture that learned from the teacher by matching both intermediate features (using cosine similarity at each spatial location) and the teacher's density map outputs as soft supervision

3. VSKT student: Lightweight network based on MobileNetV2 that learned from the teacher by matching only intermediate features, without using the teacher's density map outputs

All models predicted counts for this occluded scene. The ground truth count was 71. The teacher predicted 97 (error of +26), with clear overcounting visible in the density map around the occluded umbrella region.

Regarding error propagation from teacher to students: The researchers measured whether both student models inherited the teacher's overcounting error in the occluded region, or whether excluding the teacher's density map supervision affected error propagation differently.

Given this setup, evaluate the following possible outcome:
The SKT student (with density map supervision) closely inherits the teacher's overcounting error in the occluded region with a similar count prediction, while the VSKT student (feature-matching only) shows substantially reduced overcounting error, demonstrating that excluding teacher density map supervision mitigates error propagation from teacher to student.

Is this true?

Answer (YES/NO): NO